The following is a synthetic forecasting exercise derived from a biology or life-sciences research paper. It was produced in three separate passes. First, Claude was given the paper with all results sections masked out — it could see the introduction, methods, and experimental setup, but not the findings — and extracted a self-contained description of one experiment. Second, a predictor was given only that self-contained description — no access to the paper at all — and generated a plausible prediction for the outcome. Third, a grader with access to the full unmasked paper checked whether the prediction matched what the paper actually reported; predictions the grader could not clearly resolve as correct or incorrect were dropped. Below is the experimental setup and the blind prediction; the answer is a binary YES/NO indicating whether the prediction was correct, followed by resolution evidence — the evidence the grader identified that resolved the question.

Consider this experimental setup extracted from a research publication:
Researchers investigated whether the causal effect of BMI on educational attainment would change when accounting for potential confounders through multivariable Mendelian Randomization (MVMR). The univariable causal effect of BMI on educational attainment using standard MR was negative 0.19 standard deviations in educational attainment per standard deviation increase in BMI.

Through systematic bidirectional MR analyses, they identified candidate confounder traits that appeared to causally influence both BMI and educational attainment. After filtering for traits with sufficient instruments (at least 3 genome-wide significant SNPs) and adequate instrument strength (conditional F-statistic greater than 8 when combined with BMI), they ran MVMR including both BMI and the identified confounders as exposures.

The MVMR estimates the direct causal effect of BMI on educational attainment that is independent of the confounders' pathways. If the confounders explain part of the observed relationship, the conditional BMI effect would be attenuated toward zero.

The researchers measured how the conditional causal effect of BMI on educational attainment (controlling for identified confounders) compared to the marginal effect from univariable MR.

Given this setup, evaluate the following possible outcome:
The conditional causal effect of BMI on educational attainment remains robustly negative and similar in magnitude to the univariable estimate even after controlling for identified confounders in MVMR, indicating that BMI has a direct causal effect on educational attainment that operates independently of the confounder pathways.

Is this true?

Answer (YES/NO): NO